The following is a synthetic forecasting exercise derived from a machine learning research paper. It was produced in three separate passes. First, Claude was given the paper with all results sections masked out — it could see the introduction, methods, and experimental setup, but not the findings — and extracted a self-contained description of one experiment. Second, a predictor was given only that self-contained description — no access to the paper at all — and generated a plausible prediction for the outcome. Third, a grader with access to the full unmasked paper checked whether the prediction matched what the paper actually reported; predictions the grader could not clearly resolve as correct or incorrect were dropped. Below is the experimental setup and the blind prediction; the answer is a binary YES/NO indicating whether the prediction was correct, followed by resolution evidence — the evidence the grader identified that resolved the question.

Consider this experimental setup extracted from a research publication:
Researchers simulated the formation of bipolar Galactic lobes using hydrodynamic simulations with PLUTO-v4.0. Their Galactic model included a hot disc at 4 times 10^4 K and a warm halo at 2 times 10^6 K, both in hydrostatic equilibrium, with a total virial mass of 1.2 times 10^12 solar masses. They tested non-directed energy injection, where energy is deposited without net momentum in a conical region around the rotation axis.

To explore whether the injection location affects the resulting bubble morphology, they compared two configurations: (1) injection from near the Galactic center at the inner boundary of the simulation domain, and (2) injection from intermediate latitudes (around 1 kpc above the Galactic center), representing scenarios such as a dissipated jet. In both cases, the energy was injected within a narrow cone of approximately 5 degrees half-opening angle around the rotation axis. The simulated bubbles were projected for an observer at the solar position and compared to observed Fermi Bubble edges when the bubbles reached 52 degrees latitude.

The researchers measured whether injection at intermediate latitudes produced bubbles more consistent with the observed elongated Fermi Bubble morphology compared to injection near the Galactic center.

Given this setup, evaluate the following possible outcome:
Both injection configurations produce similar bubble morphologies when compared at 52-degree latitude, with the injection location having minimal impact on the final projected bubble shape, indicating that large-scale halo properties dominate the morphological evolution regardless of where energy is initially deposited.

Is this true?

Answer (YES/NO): YES